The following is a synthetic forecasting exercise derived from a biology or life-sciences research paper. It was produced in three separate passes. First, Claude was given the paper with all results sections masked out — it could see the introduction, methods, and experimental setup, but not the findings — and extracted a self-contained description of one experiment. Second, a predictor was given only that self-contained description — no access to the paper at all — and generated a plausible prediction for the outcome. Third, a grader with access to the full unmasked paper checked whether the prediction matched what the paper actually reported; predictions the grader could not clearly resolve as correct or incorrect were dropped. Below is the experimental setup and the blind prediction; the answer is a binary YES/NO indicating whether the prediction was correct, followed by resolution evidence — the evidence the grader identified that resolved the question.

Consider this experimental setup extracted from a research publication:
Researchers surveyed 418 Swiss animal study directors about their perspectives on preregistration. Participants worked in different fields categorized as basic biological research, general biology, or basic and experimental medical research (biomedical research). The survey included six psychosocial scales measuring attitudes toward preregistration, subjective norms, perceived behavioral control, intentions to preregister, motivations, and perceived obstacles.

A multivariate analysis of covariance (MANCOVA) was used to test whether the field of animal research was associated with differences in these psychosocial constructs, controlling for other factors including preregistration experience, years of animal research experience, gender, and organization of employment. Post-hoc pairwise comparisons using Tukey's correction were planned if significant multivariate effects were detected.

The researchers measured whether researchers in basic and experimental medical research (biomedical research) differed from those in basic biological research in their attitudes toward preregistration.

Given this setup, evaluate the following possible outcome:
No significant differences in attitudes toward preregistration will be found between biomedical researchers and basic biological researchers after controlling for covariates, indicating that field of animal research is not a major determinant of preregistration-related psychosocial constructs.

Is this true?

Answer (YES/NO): NO